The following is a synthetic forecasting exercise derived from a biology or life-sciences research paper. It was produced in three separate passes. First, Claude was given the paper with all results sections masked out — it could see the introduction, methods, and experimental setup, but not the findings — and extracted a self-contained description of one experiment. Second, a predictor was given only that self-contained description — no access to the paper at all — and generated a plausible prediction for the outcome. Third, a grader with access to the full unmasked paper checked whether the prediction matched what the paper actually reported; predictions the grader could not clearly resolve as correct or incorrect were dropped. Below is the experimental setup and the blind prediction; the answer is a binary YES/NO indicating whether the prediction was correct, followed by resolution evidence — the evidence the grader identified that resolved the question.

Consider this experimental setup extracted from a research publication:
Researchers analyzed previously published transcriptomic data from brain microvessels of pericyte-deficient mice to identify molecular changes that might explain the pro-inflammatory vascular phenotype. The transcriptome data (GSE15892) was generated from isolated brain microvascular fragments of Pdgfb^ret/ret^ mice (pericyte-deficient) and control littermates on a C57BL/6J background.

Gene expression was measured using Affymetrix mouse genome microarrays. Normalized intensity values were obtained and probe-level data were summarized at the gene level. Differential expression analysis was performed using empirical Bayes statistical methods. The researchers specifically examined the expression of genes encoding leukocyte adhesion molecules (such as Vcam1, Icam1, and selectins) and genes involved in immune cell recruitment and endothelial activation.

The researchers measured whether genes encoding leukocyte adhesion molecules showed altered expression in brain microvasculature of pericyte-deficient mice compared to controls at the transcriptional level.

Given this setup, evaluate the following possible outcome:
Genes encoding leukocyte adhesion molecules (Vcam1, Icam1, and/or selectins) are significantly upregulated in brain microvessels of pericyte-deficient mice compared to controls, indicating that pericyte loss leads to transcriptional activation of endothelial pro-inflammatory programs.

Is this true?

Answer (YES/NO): YES